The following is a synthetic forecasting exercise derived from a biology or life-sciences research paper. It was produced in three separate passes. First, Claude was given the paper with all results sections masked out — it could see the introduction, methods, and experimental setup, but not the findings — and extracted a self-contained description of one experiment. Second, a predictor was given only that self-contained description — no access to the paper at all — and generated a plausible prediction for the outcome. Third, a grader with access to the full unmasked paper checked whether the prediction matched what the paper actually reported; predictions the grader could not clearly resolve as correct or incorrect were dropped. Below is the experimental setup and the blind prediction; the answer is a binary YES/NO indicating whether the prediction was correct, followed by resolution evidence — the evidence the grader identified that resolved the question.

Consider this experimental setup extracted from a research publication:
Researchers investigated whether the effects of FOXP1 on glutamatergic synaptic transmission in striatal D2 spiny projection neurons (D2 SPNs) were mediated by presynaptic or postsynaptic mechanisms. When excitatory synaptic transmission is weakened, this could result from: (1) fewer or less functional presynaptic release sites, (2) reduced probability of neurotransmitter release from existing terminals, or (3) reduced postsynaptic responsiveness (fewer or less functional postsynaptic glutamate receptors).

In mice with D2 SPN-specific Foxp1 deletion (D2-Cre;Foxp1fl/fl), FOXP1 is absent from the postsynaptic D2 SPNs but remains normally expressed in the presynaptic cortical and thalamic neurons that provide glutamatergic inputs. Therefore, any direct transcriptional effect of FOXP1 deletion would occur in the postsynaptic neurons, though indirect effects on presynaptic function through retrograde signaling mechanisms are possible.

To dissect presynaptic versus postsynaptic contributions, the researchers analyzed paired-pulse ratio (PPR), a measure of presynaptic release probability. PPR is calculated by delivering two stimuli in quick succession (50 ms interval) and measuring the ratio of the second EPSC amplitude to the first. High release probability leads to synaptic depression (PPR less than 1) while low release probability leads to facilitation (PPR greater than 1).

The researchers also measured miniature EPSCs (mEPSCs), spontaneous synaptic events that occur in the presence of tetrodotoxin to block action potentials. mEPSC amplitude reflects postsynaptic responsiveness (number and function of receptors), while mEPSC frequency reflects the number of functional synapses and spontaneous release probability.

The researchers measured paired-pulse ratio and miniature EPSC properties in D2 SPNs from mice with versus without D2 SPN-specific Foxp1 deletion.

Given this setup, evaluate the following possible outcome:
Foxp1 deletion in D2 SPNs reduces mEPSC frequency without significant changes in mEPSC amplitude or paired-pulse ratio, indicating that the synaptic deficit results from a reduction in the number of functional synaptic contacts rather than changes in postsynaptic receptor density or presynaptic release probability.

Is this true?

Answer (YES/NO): NO